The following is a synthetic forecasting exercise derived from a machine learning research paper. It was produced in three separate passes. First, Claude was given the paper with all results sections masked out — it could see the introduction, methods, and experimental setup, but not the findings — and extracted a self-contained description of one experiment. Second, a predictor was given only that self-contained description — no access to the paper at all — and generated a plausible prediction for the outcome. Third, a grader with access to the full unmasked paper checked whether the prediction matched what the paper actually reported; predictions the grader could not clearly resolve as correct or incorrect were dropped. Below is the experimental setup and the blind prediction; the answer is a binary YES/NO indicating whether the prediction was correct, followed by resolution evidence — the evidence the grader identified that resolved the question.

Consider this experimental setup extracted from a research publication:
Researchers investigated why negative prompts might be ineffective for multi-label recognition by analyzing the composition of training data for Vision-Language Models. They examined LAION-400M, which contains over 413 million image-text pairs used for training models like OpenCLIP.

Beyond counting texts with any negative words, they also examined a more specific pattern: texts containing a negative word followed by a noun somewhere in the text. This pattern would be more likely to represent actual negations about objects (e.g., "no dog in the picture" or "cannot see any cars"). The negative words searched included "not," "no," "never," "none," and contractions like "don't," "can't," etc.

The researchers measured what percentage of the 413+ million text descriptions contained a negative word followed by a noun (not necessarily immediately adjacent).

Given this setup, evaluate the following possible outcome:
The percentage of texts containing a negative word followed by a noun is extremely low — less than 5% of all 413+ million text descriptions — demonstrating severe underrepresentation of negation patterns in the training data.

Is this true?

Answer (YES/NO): YES